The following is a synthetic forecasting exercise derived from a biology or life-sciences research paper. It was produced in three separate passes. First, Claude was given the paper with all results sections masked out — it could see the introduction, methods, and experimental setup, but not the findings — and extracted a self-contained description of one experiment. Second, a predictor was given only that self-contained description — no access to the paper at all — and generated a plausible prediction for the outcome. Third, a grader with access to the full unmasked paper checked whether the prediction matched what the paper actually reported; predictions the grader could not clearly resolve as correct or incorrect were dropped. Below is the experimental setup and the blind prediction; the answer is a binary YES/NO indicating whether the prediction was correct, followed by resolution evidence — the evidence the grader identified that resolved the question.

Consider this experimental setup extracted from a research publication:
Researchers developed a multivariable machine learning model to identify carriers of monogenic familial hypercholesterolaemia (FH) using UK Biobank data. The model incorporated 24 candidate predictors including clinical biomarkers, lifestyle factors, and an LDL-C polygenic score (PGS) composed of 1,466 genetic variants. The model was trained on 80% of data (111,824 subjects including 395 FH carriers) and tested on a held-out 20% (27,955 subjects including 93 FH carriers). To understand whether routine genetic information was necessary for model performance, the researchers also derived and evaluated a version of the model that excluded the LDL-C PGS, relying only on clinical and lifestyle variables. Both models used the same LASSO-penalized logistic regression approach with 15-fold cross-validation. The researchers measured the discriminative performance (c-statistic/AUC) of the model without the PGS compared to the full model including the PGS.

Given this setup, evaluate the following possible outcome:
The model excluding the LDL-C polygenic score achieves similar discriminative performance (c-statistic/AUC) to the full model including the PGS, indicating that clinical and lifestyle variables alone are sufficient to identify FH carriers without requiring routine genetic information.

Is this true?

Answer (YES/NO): YES